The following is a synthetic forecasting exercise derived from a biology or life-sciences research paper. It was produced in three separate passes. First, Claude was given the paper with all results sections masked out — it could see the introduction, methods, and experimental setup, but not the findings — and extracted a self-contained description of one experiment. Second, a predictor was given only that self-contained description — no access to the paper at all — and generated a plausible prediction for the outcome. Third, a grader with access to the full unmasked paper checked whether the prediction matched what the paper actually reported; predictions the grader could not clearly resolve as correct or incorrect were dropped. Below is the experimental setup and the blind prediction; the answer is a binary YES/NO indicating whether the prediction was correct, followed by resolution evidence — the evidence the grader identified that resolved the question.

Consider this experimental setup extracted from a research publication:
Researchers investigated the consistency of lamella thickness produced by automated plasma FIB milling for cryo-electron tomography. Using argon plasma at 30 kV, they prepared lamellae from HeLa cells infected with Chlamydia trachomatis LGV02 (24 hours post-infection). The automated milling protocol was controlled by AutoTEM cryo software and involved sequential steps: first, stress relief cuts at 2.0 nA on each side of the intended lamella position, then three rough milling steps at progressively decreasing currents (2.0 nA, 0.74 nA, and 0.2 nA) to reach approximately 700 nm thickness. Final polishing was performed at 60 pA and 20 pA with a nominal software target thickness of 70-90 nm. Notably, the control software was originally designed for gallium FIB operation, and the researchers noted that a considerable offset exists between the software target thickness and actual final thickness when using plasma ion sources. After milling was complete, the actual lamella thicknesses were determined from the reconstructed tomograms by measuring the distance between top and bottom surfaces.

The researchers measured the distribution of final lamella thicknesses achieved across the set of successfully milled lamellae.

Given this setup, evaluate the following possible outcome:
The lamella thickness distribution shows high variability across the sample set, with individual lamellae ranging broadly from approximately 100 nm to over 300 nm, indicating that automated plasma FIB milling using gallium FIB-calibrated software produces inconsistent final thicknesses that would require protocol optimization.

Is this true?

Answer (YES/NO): NO